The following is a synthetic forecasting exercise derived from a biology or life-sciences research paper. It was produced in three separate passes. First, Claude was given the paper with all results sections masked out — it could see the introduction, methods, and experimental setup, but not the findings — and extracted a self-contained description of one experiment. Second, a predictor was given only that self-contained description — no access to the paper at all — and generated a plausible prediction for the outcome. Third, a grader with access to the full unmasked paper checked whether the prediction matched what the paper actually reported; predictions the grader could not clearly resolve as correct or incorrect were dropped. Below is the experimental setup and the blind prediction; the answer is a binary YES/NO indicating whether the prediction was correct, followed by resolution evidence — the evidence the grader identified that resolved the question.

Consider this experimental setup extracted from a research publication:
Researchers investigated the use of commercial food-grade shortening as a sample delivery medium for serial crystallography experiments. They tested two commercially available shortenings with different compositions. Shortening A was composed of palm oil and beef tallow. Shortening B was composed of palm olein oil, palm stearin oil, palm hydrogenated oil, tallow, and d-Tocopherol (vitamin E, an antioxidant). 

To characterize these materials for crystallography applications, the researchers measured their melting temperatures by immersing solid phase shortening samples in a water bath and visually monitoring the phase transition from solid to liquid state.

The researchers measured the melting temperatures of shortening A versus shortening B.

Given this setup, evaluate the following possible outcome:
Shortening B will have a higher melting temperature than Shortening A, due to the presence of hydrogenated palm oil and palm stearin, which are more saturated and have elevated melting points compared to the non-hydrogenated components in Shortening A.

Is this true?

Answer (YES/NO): NO